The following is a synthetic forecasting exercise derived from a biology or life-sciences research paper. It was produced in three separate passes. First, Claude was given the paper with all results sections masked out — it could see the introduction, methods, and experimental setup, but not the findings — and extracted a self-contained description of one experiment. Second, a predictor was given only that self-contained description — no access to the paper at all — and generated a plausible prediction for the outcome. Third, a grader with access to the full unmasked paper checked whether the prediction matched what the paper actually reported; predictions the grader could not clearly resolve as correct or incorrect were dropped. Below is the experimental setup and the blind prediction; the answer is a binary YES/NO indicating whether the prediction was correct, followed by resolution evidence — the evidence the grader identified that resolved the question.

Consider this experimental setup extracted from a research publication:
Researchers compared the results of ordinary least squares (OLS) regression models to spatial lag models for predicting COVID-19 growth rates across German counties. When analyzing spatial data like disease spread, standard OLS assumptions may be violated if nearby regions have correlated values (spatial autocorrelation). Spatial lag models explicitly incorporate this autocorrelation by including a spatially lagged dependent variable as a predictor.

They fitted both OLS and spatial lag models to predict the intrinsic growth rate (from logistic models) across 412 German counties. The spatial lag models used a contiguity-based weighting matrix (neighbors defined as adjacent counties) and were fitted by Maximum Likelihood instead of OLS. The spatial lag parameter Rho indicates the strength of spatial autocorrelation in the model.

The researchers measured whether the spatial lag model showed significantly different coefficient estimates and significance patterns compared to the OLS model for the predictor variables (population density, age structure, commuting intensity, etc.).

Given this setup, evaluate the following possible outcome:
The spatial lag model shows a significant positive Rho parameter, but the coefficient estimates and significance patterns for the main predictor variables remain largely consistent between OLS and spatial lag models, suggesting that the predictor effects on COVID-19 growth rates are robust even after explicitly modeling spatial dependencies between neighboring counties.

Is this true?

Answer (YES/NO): YES